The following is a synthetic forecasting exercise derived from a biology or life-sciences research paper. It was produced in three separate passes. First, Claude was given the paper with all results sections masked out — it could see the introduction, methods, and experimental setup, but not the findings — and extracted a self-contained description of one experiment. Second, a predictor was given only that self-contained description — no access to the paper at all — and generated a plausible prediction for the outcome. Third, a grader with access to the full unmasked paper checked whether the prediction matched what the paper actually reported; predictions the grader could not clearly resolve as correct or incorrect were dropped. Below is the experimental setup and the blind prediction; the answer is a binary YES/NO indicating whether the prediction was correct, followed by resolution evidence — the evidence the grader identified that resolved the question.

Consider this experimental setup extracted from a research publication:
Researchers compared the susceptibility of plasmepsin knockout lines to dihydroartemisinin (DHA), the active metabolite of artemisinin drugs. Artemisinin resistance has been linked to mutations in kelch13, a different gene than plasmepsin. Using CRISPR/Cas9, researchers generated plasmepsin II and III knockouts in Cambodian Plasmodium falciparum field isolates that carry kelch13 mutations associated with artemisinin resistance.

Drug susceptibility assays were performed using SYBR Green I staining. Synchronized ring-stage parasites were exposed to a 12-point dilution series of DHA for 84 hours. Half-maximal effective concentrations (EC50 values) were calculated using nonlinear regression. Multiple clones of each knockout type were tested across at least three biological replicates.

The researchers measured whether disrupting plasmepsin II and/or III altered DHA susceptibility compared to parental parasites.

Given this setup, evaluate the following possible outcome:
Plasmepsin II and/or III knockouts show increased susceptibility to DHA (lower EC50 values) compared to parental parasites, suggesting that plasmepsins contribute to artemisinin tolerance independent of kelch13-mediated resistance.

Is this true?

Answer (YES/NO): NO